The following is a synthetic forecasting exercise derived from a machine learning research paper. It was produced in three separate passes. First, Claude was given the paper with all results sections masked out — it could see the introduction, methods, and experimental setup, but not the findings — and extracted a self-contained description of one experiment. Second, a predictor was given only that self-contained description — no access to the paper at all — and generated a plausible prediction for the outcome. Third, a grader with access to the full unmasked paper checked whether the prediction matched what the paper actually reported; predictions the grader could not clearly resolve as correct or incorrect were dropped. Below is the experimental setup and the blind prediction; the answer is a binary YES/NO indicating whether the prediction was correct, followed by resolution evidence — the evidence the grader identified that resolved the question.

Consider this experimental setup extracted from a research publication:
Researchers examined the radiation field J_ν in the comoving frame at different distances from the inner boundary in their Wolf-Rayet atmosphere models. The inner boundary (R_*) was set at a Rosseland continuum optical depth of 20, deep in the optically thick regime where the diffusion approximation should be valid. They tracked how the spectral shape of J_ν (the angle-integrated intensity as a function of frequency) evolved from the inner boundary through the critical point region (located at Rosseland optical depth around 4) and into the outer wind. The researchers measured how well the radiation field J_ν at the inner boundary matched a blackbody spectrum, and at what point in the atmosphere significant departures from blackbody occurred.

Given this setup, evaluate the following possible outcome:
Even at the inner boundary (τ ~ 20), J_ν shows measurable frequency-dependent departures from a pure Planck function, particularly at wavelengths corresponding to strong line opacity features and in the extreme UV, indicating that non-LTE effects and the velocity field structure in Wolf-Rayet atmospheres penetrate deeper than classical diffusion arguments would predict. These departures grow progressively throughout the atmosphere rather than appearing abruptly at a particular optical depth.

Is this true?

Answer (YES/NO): NO